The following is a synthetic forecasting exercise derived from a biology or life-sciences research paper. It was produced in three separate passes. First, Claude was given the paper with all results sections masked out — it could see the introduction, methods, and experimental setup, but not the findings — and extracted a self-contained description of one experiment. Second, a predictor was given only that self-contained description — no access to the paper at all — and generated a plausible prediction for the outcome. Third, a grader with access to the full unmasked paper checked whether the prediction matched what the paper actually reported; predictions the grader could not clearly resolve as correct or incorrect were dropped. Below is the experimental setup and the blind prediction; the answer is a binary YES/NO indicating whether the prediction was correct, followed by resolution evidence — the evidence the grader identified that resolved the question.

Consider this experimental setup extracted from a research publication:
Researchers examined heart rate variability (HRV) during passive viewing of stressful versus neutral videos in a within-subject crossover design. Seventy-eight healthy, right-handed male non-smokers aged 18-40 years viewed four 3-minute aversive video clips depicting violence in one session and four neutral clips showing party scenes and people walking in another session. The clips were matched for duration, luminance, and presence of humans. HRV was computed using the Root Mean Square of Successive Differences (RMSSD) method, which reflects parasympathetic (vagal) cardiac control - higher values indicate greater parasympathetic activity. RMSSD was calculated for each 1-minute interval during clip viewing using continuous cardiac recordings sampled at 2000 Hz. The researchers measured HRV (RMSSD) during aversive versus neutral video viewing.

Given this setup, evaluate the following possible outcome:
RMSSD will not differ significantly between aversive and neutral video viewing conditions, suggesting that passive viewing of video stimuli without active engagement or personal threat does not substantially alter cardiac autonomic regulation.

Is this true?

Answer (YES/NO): NO